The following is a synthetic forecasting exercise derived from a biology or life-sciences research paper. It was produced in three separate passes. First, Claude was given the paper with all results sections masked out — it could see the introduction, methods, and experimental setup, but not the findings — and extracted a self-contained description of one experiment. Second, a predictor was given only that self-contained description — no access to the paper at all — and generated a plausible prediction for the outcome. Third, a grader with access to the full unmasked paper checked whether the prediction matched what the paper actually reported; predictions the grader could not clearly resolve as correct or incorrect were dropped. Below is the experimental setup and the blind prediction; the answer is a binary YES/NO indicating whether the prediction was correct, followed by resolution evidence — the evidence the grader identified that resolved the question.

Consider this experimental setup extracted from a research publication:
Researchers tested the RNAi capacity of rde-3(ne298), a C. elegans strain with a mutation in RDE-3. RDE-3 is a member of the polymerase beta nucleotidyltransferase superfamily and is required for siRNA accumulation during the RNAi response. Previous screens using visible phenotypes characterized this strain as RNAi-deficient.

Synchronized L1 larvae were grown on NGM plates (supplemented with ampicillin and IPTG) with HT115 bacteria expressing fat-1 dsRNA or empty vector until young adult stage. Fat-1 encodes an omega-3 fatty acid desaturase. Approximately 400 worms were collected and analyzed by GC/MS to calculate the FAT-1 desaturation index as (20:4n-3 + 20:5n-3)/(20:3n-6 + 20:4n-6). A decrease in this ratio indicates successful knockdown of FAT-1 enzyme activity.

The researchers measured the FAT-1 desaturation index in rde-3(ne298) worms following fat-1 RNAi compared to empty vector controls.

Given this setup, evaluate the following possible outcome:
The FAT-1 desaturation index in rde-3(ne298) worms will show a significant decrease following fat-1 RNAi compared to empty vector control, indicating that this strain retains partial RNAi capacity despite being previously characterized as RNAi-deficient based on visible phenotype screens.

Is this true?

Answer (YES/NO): YES